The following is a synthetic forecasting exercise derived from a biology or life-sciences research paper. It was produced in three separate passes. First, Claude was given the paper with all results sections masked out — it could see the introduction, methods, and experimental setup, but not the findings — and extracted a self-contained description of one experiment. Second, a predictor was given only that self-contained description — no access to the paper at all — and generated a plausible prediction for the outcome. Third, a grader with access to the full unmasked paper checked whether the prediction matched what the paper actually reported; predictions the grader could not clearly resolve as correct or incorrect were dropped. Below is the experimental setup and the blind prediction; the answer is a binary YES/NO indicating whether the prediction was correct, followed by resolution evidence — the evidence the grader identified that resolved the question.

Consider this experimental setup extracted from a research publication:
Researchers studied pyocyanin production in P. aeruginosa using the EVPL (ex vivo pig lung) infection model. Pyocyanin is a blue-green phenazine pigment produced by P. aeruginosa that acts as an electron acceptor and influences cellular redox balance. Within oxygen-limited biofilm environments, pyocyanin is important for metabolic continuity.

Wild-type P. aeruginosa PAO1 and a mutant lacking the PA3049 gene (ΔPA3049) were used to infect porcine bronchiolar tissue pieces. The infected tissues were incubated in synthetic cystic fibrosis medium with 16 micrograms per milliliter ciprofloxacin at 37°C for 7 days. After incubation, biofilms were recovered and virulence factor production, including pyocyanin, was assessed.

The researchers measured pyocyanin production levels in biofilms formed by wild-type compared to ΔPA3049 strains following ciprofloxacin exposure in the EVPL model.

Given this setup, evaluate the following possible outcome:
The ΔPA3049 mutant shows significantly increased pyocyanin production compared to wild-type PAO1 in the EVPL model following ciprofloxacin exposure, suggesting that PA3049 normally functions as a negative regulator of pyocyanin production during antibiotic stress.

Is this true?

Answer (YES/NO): NO